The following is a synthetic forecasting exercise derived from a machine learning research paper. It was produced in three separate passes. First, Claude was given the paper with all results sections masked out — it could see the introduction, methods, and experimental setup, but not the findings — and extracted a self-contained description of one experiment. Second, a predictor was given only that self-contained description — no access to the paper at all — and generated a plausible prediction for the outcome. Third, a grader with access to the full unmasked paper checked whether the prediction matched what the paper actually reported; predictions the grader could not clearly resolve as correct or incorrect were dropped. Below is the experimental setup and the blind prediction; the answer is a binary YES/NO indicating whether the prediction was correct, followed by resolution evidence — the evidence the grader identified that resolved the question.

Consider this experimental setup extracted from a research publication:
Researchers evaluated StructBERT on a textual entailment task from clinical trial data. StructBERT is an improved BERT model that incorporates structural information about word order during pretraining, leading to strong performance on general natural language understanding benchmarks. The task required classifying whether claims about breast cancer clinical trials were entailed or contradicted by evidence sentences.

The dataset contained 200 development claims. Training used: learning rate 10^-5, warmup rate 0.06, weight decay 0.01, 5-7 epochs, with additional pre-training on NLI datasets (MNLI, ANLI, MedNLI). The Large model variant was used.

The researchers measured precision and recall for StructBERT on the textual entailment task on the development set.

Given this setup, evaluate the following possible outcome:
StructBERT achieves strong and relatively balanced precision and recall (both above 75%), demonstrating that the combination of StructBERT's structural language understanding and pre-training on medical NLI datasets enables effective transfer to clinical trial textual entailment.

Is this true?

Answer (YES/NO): NO